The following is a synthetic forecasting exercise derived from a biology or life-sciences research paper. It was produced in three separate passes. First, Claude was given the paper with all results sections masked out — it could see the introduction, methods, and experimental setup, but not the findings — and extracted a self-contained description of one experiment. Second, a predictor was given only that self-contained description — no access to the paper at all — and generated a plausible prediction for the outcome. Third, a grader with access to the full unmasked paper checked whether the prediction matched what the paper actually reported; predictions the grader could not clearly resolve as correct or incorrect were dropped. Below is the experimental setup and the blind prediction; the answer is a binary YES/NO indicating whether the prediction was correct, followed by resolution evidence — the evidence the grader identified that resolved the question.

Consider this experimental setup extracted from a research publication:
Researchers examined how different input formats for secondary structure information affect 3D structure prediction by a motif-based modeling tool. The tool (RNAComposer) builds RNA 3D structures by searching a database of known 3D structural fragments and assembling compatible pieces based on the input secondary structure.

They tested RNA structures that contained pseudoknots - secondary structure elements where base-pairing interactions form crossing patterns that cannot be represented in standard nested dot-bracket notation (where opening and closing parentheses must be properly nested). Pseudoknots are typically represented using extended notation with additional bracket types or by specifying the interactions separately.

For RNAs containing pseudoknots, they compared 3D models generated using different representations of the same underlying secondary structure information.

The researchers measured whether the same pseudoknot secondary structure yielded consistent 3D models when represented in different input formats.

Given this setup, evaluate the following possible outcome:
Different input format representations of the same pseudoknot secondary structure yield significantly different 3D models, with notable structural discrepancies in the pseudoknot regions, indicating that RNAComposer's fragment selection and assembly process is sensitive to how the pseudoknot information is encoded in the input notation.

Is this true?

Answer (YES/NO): YES